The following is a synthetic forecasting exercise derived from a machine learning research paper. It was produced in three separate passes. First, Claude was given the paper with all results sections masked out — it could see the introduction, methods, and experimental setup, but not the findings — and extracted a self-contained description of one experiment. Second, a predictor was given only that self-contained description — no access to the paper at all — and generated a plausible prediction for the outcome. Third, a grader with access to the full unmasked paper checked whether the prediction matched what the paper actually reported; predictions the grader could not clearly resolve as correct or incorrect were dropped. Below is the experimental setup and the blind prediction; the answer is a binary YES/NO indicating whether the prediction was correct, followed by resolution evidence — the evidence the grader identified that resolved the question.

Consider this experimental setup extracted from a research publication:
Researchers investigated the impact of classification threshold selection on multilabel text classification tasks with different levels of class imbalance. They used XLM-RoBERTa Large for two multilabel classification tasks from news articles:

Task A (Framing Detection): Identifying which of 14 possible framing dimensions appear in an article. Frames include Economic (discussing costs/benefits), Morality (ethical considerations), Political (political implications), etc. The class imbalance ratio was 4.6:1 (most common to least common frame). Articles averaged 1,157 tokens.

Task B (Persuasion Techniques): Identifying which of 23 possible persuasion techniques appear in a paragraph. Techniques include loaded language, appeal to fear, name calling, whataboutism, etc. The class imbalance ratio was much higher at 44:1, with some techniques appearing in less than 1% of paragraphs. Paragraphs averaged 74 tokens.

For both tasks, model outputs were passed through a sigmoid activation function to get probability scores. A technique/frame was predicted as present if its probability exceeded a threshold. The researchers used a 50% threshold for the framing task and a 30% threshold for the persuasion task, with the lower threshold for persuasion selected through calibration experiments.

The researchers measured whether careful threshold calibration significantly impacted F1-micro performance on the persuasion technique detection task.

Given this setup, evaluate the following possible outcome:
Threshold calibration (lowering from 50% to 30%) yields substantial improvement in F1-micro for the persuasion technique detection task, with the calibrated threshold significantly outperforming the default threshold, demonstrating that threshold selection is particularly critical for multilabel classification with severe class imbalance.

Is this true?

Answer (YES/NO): YES